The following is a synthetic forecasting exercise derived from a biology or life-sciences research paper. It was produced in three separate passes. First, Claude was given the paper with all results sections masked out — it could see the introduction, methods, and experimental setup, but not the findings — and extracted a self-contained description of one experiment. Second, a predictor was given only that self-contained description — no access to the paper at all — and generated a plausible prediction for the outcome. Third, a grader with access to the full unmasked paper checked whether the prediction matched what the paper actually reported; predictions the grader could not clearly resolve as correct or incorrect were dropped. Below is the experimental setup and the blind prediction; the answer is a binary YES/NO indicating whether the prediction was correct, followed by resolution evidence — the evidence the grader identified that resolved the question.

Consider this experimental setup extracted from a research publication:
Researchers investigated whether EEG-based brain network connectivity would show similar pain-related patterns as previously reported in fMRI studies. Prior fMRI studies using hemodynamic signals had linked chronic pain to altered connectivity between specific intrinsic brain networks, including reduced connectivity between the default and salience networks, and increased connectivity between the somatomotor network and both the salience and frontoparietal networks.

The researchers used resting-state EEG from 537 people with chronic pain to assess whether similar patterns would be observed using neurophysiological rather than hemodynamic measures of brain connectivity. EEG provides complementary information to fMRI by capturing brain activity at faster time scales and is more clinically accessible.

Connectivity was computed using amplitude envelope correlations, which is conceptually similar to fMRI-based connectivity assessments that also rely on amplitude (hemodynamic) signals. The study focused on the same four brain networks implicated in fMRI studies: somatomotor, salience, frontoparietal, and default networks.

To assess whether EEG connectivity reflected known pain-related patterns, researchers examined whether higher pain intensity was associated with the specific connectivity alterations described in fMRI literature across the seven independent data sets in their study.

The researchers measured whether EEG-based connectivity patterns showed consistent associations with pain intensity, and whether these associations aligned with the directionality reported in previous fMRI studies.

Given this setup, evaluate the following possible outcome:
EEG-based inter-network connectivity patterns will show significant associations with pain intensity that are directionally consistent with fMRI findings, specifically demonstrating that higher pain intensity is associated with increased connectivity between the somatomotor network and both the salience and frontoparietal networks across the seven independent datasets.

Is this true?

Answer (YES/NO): NO